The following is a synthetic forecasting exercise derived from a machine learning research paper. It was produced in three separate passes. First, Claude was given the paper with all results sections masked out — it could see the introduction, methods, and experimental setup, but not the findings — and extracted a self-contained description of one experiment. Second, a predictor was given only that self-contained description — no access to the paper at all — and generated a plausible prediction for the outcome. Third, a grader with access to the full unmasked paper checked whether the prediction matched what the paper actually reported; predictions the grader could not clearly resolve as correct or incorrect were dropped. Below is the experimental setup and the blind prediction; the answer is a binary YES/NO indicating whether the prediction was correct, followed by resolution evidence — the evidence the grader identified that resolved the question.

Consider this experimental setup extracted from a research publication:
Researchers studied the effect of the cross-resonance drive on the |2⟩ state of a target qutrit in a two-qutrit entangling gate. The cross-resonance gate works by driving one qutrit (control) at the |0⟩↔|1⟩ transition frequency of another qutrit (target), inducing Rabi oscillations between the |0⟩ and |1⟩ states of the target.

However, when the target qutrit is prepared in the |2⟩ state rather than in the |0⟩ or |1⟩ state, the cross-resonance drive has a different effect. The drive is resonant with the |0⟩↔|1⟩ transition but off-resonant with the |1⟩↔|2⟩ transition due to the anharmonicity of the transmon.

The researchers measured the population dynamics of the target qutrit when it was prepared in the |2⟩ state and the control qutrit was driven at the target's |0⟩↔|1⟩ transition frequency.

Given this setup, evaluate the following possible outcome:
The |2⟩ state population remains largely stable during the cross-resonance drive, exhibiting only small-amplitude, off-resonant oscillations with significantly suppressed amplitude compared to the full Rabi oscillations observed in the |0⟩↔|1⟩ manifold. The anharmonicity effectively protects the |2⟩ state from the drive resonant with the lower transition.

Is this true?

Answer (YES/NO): YES